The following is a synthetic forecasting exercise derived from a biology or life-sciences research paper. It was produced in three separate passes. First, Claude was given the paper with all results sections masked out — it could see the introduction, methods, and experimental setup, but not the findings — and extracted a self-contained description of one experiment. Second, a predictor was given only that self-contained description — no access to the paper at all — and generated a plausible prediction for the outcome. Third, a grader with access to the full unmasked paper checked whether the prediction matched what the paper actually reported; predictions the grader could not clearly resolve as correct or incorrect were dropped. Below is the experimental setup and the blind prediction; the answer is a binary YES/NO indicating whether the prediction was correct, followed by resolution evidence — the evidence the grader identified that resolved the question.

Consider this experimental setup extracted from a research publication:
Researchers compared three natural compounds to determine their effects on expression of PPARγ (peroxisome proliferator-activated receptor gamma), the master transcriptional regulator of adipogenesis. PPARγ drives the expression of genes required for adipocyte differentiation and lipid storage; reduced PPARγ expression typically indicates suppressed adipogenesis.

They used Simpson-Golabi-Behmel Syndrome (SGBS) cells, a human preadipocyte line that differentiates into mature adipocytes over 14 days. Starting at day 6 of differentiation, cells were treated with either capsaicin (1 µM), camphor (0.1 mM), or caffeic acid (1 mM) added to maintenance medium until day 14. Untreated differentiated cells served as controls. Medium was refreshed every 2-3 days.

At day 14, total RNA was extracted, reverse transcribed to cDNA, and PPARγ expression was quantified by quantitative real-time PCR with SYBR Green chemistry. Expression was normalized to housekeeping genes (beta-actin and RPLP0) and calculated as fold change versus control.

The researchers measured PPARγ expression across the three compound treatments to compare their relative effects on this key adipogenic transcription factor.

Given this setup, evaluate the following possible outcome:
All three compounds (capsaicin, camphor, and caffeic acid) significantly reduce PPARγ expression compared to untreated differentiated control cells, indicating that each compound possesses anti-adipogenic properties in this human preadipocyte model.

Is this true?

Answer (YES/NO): YES